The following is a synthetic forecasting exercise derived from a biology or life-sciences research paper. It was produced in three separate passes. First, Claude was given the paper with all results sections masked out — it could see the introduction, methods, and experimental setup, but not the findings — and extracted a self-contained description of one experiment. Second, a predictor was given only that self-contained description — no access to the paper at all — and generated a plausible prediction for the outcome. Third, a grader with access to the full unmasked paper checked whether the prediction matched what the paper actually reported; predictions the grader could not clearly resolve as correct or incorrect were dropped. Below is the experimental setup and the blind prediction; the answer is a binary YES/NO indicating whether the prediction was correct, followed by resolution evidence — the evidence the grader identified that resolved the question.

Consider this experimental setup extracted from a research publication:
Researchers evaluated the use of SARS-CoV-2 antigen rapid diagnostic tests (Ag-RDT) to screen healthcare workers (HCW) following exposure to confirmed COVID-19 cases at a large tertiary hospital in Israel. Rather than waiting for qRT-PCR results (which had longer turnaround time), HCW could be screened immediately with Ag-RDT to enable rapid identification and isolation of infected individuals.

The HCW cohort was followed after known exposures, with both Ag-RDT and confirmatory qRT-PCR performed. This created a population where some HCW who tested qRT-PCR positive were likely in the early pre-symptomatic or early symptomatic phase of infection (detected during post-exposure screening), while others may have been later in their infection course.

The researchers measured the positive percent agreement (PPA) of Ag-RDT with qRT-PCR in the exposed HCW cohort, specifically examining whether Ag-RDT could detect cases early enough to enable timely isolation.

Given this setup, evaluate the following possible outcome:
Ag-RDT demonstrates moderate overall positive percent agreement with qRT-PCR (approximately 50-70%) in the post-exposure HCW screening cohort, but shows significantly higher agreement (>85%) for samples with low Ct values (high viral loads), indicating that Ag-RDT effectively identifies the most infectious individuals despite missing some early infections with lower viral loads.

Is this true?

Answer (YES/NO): NO